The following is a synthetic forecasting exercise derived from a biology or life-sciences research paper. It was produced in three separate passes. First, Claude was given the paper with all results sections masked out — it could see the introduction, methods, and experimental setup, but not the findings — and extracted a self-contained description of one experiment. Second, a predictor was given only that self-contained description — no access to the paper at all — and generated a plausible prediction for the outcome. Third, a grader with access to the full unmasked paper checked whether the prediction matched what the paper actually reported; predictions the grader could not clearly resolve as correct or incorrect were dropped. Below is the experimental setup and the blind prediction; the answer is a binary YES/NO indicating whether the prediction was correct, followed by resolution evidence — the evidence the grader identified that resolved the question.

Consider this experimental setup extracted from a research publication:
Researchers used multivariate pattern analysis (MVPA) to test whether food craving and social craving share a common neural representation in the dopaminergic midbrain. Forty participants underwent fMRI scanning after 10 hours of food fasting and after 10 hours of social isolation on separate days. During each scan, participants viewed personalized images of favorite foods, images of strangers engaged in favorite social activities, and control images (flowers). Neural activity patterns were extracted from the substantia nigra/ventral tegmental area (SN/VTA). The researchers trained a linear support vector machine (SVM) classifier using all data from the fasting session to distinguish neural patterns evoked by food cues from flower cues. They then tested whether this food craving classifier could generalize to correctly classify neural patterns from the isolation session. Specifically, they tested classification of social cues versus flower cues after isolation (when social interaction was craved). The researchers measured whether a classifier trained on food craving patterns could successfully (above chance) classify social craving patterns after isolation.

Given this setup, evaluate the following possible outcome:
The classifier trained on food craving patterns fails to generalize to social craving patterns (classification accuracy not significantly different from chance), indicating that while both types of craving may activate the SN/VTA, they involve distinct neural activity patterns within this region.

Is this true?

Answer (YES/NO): NO